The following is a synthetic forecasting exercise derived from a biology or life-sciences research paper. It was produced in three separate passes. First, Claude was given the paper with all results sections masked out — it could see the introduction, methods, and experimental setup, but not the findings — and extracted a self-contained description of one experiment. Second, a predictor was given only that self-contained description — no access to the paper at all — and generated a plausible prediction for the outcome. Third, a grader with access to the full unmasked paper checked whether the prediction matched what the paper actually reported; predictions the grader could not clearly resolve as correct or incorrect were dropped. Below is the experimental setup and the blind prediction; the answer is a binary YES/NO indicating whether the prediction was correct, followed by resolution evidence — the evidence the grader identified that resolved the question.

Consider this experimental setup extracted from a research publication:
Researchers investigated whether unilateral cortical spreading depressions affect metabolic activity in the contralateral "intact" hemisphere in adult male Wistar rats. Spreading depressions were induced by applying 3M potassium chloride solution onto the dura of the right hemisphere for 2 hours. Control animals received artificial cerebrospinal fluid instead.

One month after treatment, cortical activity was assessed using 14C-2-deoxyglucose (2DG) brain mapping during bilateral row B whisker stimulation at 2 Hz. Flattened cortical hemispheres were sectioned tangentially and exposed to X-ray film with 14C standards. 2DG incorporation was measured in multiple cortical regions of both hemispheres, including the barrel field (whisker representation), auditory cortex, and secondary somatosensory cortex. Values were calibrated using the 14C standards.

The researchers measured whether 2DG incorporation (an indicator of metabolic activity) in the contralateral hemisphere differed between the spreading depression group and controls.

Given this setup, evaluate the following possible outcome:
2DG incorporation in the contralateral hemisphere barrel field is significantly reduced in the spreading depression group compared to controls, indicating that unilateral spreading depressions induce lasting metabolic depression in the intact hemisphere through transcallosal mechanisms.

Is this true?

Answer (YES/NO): NO